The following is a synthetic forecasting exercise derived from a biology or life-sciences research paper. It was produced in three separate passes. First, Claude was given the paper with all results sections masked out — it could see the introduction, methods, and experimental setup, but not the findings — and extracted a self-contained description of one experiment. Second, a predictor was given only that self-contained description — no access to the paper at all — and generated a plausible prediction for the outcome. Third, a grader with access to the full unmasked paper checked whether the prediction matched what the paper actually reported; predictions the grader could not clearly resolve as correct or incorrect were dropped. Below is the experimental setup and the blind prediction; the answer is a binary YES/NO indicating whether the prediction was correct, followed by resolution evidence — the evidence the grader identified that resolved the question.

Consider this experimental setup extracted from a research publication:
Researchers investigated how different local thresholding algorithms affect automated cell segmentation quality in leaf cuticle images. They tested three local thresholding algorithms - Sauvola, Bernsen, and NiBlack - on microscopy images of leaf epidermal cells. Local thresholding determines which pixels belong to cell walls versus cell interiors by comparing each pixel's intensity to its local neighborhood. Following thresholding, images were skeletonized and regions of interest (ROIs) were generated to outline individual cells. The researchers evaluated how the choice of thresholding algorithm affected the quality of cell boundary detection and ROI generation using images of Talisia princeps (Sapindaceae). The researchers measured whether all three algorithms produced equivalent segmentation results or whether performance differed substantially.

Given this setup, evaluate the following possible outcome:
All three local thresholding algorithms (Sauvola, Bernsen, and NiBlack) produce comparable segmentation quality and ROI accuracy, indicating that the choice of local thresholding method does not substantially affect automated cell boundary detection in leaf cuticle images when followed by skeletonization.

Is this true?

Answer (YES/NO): NO